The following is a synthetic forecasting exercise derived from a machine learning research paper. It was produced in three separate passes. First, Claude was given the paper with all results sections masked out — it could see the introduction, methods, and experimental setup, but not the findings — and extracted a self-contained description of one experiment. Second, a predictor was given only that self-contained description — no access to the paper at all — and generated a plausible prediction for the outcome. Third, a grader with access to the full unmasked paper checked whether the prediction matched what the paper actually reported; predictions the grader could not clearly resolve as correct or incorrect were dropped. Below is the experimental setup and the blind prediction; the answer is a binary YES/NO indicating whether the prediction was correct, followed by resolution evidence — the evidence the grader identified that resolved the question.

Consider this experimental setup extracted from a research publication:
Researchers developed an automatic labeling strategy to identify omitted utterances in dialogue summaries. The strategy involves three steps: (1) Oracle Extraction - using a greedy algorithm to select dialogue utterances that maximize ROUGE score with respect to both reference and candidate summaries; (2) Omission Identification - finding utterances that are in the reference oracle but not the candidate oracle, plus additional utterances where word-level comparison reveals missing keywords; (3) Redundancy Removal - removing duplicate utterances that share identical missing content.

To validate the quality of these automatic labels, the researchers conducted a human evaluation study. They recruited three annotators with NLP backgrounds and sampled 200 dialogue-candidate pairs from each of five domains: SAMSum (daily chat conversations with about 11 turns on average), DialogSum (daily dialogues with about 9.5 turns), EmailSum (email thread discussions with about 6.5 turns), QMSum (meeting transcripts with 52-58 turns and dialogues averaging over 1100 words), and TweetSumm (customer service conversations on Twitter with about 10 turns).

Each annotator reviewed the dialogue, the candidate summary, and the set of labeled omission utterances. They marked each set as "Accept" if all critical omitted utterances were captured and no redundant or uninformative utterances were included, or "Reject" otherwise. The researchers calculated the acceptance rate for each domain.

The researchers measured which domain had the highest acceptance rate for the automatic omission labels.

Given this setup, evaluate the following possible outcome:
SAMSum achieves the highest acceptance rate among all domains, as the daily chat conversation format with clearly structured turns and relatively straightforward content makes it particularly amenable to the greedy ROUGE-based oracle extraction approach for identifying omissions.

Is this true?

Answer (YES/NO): NO